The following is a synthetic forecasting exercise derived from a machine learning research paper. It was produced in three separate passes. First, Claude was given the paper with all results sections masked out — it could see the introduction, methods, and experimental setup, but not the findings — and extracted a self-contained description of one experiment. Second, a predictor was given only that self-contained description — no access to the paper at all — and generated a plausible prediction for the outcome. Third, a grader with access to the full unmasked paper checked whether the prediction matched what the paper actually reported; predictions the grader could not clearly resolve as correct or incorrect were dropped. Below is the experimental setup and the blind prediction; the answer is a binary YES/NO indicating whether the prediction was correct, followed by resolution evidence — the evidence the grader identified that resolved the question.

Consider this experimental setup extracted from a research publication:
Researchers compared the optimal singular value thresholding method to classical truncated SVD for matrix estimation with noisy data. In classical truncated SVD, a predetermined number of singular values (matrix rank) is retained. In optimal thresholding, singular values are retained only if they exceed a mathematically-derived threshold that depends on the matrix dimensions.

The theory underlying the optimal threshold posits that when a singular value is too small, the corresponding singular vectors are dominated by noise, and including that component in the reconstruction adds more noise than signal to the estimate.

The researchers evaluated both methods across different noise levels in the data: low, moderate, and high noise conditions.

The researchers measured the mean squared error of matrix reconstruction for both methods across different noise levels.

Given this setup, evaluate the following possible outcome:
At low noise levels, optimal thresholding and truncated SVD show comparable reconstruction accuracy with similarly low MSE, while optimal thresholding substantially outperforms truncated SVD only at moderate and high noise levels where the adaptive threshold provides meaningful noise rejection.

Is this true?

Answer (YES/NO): NO